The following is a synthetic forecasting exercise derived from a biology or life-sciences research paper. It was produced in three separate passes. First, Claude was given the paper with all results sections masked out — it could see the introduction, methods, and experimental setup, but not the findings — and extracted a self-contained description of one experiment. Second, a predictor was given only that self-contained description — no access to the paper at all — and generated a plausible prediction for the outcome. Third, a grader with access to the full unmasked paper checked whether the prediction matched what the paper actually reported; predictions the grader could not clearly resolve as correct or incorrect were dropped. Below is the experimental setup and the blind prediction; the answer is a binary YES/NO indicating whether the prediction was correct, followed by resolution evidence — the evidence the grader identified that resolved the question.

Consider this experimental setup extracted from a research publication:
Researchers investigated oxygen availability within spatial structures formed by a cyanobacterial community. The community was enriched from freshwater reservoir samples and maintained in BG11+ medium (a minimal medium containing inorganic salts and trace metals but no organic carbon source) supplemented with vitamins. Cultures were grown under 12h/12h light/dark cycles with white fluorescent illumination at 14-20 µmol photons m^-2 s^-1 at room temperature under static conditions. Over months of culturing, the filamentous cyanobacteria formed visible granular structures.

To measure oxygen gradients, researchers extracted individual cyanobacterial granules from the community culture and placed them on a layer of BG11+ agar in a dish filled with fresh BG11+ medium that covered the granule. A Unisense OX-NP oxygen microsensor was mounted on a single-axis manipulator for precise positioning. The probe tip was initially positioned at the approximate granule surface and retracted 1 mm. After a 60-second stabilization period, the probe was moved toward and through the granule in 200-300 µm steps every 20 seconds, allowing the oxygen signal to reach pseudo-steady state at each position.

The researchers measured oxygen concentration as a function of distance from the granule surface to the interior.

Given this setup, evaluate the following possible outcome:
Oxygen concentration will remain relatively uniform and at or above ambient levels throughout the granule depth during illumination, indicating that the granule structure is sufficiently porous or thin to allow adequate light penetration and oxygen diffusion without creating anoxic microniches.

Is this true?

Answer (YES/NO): NO